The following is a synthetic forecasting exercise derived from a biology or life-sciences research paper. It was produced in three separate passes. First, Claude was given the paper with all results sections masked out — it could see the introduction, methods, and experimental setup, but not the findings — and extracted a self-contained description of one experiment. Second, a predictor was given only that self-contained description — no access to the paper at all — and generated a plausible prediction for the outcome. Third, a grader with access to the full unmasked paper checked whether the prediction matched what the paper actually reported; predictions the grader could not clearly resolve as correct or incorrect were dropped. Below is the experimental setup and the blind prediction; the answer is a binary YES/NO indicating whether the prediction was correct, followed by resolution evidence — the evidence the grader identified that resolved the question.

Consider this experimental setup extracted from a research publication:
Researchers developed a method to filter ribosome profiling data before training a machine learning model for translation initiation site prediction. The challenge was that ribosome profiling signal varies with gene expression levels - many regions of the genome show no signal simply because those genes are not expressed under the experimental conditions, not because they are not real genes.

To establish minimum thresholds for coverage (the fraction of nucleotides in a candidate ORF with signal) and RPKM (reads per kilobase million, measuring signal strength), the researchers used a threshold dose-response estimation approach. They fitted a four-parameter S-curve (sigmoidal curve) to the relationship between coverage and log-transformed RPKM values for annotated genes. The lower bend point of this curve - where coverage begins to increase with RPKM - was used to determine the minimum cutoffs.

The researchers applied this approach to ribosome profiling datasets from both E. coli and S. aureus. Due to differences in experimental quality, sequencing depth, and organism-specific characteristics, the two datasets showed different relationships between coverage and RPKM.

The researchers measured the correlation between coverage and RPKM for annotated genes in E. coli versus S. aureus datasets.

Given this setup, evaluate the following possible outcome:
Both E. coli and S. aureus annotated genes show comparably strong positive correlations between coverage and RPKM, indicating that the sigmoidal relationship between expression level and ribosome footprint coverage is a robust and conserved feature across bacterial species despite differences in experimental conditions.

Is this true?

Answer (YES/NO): NO